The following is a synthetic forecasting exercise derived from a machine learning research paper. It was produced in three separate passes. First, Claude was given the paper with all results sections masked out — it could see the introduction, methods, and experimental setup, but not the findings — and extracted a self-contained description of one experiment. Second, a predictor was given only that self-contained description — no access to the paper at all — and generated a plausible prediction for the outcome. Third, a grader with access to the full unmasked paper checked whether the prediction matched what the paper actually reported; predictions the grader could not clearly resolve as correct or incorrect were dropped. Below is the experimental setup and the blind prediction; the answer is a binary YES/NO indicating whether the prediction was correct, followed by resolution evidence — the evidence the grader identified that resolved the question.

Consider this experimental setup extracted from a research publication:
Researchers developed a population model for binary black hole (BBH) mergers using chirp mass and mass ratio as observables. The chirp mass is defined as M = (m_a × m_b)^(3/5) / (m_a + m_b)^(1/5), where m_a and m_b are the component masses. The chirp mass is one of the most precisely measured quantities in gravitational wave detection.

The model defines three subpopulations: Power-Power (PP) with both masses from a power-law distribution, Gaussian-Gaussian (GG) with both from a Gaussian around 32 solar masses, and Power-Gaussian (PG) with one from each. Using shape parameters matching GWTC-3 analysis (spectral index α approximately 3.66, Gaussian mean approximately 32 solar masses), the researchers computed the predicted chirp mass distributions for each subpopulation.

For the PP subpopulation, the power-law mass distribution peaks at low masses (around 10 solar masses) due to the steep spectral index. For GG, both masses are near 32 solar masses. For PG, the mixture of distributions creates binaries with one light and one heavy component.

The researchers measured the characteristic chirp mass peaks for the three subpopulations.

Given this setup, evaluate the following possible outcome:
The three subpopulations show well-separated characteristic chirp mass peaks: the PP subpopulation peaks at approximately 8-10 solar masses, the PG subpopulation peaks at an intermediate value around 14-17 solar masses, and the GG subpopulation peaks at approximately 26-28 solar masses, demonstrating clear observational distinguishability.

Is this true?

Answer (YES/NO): YES